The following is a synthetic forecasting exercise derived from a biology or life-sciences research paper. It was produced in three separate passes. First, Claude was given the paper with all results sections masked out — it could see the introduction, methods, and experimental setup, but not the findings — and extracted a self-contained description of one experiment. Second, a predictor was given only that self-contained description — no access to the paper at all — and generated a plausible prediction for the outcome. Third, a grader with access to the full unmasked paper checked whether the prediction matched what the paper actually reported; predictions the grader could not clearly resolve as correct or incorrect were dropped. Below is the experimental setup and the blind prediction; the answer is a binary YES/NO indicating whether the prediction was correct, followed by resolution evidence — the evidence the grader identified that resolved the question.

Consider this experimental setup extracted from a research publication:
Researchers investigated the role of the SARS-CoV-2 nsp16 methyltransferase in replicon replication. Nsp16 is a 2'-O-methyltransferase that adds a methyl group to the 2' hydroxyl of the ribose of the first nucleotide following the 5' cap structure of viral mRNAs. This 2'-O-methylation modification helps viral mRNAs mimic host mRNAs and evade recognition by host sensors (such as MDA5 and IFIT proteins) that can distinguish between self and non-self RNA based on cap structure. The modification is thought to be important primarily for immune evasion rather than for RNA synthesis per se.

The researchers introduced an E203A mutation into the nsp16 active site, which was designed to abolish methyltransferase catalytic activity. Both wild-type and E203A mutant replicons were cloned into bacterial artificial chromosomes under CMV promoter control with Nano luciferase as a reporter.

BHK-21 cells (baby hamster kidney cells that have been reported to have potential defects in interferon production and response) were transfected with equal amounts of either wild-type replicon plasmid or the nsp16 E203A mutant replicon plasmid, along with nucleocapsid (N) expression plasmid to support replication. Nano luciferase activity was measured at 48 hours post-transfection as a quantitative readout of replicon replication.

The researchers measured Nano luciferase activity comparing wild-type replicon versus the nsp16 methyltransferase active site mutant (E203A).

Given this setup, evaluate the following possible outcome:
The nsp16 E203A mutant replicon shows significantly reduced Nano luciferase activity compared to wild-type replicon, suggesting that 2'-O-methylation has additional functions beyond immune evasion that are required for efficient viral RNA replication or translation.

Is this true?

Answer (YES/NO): NO